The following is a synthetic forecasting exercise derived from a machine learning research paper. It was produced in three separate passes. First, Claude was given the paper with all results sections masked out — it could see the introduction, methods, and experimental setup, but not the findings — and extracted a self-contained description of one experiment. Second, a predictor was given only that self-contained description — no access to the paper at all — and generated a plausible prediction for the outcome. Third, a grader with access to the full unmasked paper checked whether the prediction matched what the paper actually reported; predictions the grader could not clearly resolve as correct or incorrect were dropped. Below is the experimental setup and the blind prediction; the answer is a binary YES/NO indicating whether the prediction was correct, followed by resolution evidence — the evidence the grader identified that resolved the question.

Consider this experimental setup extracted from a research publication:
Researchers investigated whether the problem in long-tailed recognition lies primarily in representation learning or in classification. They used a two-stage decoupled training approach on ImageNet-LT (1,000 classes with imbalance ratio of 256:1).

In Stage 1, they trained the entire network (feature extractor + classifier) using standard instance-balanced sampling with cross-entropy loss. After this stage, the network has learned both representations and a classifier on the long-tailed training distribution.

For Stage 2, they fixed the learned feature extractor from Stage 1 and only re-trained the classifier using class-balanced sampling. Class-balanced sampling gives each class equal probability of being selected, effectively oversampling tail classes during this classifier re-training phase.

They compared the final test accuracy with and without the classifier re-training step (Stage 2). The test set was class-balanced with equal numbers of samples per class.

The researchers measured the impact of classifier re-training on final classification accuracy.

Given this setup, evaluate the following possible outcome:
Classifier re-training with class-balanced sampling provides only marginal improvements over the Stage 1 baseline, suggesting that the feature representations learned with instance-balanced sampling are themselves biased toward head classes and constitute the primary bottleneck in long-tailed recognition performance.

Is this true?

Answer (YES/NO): NO